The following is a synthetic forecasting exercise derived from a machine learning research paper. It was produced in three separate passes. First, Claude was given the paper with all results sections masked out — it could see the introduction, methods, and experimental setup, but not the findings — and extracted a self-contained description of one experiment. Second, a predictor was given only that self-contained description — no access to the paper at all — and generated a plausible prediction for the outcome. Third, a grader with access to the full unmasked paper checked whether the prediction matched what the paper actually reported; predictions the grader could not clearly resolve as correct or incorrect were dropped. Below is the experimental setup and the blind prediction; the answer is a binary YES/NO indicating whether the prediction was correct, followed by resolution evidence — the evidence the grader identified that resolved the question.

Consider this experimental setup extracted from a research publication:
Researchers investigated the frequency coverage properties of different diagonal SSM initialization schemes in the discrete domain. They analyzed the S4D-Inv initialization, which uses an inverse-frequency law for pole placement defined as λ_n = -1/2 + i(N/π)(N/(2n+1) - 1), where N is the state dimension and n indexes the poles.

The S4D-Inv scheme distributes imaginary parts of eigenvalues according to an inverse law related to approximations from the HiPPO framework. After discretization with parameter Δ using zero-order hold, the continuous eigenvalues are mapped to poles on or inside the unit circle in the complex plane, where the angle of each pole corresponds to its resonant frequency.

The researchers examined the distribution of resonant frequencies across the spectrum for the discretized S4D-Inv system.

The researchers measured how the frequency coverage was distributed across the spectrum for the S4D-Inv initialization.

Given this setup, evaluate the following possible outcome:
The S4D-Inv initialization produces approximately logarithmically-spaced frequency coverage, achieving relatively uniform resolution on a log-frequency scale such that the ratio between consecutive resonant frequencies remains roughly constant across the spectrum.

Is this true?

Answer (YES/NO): NO